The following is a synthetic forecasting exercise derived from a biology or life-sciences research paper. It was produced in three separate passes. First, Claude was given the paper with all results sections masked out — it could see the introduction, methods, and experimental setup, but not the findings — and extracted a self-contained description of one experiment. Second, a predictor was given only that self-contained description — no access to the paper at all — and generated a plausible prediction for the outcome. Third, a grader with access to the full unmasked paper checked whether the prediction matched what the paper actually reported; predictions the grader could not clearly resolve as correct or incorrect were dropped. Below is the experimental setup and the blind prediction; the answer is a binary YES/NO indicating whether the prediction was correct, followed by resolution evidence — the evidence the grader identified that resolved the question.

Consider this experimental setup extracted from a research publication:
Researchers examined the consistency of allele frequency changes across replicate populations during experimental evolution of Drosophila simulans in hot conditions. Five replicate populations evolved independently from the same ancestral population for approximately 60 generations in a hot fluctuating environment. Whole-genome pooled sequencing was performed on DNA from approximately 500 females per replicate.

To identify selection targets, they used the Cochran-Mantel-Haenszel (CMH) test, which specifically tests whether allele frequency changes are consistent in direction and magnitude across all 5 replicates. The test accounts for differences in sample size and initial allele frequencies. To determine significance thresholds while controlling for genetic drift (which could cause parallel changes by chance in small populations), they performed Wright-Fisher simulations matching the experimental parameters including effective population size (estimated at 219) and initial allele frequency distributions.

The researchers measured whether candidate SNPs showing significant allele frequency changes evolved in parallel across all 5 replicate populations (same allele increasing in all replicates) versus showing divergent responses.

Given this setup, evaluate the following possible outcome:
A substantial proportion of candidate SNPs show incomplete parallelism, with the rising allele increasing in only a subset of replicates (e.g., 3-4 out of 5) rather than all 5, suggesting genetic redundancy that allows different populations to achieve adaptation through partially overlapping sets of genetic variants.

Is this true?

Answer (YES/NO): NO